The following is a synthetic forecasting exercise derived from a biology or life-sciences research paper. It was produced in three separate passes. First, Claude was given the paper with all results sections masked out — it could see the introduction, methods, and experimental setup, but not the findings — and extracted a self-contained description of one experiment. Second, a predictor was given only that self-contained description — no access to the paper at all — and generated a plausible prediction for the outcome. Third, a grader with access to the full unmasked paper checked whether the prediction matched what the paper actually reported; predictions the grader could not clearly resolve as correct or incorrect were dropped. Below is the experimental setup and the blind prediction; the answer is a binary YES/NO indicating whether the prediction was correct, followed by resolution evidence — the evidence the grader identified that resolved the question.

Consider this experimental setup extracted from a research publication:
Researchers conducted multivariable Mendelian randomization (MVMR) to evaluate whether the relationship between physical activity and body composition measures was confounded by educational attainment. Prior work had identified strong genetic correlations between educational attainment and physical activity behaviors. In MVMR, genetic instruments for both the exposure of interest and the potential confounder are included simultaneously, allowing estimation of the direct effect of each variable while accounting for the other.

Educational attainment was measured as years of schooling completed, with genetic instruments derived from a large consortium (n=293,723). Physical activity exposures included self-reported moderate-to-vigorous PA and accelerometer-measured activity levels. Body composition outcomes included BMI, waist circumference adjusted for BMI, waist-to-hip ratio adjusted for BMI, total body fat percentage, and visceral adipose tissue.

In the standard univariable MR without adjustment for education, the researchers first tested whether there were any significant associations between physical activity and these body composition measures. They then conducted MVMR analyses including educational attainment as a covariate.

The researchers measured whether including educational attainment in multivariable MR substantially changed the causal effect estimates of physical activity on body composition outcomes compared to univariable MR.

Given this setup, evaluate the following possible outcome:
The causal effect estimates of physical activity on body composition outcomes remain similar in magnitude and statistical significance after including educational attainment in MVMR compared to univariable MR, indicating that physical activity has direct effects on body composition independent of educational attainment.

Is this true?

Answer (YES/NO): NO